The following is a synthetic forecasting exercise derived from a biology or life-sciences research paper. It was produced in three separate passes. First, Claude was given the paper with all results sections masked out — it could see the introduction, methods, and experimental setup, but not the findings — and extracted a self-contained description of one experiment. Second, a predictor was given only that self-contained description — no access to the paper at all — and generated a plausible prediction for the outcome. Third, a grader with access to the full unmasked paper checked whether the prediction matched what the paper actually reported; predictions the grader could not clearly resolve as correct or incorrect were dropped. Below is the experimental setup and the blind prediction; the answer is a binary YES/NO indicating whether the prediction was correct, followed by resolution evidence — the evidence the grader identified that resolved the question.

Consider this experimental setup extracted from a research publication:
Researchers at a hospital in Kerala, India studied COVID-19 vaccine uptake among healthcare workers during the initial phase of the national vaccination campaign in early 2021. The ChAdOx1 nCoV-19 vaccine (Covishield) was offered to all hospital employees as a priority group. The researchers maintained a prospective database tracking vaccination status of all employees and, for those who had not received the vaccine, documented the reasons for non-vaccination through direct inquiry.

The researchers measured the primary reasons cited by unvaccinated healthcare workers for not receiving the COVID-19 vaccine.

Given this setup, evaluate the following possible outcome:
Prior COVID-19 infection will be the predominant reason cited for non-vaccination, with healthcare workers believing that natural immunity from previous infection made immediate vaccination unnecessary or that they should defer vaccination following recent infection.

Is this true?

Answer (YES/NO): NO